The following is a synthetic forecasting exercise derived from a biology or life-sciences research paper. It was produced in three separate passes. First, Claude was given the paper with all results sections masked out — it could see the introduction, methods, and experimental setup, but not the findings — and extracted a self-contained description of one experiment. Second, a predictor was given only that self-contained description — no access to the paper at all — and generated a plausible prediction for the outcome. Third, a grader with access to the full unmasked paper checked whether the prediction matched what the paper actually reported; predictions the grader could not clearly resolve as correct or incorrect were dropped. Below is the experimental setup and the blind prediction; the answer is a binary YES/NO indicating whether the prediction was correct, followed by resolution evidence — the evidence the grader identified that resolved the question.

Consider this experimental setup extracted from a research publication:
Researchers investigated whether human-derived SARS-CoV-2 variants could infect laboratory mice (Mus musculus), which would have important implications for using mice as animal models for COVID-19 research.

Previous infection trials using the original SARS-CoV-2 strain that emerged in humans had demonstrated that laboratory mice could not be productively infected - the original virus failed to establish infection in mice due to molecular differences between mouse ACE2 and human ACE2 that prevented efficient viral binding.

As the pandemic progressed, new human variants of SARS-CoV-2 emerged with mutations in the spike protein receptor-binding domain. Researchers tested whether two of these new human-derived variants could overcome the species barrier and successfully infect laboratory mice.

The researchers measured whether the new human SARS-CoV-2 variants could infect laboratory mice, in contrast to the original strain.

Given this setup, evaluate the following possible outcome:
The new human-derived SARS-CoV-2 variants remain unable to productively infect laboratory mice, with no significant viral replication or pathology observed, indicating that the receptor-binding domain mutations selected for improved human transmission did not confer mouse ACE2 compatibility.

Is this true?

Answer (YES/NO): NO